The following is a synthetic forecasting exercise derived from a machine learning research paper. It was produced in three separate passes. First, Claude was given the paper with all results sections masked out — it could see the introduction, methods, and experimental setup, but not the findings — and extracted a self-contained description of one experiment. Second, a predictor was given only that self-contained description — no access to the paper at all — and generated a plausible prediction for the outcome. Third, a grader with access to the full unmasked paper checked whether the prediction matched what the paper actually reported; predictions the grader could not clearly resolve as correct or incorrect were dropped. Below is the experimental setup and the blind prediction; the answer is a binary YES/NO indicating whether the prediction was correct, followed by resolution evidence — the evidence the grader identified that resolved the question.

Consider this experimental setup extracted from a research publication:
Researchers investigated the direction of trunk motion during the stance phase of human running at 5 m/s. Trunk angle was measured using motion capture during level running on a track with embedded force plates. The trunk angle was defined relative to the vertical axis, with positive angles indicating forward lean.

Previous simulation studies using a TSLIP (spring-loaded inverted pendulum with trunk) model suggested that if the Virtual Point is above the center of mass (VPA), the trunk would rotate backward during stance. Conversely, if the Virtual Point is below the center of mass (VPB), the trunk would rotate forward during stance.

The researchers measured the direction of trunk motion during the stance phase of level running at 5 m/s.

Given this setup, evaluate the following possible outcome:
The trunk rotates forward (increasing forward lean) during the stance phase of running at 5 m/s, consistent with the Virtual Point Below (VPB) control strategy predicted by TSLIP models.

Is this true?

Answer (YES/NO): YES